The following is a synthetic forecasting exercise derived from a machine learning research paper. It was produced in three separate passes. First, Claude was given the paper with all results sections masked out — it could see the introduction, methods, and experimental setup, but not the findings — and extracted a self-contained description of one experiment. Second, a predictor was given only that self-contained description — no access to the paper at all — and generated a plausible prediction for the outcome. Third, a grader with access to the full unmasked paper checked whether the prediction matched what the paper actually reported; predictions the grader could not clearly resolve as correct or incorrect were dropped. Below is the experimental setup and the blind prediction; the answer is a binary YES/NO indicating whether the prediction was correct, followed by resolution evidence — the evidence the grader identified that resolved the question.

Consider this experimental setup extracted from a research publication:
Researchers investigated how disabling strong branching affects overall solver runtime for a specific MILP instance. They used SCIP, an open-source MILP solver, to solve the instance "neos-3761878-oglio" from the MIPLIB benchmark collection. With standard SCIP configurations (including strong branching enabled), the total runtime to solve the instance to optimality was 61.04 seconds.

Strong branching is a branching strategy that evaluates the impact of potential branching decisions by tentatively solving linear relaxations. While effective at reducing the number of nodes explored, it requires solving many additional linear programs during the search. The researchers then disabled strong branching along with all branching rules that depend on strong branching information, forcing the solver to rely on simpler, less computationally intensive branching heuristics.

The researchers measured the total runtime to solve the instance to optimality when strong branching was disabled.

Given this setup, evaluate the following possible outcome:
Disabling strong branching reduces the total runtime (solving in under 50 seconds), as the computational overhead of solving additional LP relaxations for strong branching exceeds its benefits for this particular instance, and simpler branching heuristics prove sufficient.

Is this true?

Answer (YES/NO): NO